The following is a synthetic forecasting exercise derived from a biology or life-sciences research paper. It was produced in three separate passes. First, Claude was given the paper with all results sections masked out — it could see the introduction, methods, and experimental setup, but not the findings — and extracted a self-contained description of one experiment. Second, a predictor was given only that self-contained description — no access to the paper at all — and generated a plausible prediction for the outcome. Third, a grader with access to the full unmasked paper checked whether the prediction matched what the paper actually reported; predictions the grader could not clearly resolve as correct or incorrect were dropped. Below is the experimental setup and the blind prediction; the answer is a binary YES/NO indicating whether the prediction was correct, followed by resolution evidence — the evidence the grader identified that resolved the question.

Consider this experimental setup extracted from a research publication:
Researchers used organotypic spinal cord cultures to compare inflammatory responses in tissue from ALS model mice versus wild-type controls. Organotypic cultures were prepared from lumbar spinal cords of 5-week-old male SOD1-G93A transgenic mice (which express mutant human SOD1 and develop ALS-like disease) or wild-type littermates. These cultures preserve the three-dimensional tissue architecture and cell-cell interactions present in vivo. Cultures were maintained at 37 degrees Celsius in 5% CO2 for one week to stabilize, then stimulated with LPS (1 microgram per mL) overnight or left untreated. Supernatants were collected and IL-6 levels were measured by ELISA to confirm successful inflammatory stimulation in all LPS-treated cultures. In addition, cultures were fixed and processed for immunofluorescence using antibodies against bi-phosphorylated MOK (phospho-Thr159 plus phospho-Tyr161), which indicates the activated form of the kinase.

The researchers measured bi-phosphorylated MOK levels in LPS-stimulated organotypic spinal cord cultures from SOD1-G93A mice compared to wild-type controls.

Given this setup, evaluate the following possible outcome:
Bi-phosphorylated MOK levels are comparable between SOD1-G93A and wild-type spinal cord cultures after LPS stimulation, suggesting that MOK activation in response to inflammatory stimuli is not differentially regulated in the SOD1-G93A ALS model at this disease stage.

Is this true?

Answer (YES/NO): NO